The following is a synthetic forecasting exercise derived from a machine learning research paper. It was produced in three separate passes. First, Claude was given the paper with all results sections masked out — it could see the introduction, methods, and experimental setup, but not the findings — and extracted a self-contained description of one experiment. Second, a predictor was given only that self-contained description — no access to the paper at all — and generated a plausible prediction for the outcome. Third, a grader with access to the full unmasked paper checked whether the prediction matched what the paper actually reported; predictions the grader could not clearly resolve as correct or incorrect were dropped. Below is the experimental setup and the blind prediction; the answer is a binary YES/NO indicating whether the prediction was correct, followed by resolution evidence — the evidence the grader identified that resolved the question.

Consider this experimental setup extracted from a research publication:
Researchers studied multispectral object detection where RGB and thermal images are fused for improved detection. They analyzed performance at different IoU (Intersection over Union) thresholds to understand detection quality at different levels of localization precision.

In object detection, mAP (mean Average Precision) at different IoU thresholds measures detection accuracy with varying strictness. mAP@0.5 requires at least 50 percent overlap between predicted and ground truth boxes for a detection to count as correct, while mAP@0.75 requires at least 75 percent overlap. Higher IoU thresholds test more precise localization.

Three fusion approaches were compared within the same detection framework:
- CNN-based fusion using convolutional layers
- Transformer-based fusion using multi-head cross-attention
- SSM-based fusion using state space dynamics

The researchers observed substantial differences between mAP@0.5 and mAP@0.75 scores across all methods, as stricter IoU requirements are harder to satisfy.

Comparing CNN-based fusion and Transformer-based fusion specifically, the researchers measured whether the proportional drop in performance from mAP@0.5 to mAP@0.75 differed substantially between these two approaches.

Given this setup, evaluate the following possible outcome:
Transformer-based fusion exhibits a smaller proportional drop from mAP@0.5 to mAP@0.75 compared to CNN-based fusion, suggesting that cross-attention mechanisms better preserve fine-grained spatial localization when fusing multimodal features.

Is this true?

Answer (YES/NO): NO